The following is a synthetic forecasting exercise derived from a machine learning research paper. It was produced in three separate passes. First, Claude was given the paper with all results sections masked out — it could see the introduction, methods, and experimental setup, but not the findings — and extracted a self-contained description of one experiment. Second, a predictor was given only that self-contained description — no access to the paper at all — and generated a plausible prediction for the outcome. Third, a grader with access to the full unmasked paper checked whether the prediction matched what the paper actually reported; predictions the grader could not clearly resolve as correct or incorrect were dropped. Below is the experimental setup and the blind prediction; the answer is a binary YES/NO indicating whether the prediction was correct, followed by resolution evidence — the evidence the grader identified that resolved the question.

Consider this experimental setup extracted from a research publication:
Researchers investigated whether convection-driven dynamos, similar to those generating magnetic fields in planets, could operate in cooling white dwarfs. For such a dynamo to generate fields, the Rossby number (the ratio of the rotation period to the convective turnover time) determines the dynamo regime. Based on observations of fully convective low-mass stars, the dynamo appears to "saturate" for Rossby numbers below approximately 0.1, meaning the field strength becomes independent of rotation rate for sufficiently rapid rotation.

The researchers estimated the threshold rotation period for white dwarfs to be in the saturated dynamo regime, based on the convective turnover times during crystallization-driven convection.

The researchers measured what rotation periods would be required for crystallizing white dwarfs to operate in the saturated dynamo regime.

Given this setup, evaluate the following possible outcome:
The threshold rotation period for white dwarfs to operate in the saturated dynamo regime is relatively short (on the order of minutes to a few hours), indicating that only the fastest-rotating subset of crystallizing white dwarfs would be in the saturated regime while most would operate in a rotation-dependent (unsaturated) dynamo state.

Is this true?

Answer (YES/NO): NO